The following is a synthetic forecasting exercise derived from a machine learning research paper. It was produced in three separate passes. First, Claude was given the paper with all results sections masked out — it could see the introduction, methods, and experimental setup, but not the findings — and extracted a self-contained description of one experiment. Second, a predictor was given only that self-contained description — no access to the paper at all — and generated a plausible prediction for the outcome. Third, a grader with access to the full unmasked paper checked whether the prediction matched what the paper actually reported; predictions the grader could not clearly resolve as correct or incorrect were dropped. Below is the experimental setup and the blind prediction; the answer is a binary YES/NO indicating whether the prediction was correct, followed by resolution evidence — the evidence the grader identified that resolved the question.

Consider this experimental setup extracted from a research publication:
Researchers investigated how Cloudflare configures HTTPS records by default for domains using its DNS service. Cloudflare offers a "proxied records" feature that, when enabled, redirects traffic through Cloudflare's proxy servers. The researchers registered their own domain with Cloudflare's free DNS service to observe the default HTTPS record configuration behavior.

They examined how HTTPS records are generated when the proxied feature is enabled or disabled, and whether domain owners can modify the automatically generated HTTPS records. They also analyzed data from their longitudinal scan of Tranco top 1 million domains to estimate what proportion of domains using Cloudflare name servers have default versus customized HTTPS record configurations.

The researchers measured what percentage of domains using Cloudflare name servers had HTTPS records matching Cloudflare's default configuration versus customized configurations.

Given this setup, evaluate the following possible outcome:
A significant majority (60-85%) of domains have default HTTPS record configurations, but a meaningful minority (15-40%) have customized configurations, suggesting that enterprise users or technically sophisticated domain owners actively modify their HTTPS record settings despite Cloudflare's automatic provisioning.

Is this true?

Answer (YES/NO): YES